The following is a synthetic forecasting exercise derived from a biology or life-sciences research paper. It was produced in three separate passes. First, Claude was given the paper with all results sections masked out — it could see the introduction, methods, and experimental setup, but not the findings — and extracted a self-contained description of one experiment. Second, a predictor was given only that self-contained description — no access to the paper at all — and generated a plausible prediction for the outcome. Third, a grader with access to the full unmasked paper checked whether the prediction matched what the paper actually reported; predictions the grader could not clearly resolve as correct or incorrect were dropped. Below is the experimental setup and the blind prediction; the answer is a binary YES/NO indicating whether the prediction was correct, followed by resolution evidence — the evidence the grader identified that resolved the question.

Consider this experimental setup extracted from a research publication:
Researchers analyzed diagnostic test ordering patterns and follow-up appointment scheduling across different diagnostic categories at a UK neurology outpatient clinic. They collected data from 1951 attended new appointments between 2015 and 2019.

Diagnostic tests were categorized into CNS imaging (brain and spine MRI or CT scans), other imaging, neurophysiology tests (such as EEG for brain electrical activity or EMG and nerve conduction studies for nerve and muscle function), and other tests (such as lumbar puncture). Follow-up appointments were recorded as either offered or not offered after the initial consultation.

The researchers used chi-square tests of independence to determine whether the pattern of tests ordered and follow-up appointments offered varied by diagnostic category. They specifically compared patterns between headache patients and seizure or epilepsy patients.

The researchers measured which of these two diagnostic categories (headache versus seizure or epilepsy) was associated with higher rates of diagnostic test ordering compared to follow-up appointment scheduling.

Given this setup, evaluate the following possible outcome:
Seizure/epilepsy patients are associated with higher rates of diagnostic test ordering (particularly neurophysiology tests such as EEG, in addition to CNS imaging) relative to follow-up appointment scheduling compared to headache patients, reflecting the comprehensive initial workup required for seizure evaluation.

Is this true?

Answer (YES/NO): NO